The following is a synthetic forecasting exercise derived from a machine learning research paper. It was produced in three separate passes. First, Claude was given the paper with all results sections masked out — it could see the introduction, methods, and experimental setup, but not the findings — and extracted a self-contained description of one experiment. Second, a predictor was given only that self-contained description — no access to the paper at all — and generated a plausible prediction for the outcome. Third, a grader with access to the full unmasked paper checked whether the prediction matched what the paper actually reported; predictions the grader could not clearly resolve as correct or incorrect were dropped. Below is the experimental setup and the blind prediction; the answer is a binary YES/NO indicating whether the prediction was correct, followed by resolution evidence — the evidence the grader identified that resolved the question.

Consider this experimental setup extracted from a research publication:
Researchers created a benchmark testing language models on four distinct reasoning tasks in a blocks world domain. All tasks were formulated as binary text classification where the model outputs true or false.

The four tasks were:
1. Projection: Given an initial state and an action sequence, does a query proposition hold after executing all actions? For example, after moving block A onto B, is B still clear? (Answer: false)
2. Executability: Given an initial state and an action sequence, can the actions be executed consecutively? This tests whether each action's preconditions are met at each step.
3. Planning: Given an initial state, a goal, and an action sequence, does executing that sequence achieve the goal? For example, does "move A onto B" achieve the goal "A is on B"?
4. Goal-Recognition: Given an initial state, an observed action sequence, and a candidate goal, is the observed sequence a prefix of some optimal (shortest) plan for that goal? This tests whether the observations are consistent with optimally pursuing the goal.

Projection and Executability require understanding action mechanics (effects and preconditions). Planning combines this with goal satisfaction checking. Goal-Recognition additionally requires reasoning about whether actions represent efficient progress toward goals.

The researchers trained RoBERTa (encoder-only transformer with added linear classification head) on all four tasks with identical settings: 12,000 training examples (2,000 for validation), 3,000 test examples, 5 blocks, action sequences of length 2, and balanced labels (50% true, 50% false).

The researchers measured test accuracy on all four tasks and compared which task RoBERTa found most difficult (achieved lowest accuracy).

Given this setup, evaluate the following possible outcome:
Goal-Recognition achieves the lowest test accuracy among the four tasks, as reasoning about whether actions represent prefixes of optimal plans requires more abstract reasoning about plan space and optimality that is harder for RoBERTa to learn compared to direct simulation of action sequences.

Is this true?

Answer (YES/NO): NO